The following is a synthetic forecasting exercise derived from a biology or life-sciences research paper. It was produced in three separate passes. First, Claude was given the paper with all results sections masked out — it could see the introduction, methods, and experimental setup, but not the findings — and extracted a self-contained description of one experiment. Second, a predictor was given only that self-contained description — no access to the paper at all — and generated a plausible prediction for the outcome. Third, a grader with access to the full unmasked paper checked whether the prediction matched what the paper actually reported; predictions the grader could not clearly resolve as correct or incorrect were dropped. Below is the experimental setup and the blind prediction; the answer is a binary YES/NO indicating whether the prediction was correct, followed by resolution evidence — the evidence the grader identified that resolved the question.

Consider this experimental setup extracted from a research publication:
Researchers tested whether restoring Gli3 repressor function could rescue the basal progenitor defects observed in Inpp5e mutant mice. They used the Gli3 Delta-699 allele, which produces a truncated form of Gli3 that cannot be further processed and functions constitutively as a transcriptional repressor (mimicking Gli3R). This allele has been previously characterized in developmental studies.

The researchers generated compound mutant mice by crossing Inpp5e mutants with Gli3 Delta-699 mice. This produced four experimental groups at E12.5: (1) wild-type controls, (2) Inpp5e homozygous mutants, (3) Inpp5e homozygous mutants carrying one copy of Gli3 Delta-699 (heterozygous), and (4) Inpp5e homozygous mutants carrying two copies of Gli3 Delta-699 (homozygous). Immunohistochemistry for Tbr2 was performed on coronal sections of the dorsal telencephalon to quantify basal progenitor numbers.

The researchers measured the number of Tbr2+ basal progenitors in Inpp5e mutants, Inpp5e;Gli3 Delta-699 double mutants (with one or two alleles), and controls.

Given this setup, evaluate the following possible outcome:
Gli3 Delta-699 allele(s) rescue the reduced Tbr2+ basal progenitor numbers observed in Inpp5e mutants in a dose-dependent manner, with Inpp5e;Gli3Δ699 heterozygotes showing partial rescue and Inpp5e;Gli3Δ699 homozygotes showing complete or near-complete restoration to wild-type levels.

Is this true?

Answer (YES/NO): NO